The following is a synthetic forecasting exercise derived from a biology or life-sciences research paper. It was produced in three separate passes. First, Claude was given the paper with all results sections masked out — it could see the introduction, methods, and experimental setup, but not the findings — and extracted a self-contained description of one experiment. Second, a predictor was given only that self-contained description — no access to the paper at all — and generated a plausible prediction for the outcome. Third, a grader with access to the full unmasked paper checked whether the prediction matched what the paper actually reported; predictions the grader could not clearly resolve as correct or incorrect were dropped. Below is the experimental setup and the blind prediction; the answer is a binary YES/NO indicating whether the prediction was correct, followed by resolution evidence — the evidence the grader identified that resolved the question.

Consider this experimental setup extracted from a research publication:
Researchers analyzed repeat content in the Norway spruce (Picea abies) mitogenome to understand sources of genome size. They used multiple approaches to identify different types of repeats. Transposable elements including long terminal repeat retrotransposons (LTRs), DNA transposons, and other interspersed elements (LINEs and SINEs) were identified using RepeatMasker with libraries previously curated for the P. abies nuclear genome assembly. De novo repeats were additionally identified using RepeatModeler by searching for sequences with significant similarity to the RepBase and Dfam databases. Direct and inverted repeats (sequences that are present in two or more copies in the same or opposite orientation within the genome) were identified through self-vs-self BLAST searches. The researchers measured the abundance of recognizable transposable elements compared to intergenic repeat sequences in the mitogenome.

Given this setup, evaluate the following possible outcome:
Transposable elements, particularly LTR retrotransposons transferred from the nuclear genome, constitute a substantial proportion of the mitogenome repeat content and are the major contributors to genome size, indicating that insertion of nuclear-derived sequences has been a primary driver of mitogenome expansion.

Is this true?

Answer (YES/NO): NO